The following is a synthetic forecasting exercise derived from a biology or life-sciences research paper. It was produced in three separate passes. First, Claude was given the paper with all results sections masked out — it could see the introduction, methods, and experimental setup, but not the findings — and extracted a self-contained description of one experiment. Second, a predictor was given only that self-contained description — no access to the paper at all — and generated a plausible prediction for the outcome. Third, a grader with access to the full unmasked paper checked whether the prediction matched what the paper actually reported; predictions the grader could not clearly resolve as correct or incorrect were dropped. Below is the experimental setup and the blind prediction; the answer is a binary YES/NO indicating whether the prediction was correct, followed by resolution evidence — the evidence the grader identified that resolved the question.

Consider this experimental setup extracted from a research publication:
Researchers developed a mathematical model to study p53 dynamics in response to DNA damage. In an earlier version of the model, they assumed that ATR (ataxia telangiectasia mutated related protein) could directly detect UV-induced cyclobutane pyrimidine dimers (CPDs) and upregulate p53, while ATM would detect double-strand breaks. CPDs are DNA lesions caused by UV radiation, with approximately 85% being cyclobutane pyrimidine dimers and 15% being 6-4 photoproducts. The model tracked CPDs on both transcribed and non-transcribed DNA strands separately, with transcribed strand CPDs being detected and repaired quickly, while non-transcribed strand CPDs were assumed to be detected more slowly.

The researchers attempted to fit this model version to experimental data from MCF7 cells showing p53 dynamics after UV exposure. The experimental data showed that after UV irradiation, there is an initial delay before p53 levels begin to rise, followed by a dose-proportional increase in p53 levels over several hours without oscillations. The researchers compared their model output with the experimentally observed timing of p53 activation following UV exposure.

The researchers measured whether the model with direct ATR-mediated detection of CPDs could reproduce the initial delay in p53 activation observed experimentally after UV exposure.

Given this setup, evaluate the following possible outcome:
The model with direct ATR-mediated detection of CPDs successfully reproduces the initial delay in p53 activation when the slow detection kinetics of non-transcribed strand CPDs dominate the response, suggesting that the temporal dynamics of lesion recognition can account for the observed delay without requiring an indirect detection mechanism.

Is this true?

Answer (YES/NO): NO